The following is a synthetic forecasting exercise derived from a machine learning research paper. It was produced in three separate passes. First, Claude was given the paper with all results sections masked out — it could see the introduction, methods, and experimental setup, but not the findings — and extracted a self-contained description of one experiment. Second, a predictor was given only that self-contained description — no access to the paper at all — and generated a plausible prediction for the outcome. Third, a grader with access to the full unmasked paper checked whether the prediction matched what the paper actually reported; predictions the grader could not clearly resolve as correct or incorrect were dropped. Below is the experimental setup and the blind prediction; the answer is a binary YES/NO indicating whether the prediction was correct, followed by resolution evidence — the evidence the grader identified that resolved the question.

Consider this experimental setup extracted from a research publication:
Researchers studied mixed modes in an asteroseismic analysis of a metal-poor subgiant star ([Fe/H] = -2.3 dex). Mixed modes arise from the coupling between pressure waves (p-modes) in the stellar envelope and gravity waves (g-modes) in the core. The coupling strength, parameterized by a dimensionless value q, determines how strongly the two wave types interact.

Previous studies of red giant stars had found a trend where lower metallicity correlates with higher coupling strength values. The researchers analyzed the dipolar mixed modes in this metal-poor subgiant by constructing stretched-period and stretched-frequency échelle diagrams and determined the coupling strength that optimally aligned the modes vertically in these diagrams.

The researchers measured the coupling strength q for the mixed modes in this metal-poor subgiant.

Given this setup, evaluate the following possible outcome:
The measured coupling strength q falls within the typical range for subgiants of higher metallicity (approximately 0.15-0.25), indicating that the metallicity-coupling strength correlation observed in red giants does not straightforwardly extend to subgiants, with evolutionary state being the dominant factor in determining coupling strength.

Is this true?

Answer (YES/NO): NO